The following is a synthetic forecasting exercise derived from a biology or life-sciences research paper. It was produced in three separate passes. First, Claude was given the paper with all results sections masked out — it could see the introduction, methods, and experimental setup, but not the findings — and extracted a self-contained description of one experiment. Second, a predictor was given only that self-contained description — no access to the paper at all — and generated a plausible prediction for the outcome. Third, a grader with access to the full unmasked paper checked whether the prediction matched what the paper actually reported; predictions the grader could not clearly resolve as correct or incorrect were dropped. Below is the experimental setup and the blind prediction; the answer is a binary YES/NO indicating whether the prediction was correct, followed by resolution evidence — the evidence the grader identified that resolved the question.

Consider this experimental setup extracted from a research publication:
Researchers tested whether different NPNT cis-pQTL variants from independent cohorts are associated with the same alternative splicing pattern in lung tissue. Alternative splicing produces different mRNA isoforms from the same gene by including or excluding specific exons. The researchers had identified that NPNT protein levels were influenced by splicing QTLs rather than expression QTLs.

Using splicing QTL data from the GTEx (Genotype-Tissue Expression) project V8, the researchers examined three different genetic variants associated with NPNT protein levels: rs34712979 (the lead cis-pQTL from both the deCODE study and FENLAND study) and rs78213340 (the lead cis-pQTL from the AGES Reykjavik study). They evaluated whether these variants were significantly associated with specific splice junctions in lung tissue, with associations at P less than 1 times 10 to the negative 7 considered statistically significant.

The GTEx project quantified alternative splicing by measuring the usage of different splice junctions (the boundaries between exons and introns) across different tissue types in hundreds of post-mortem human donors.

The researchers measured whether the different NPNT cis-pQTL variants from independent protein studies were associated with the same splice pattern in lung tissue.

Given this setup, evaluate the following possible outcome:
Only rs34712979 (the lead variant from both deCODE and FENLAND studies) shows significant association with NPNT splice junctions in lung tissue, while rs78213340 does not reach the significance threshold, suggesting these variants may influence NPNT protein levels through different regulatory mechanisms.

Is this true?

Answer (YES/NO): NO